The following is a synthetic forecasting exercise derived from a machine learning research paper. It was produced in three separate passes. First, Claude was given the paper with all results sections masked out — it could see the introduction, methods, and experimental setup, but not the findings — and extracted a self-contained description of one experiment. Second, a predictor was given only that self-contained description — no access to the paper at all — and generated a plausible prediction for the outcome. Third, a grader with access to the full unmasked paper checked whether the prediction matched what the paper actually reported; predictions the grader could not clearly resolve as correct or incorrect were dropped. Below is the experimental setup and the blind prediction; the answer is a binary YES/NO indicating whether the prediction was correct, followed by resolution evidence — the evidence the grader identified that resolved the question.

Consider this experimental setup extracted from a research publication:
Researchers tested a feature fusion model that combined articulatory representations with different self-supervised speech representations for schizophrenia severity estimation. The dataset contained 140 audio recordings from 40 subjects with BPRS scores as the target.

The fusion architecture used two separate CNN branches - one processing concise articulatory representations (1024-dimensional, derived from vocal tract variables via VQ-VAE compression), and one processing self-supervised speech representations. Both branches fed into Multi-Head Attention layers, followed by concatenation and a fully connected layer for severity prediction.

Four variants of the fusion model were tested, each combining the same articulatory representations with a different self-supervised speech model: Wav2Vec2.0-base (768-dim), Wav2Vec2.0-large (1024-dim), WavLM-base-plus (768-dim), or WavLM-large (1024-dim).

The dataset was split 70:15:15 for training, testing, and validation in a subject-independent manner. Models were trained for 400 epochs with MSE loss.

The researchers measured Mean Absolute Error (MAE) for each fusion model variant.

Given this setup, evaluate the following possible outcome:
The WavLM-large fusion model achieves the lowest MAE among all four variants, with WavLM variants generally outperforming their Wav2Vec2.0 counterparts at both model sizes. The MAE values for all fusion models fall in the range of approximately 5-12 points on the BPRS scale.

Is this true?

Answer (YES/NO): NO